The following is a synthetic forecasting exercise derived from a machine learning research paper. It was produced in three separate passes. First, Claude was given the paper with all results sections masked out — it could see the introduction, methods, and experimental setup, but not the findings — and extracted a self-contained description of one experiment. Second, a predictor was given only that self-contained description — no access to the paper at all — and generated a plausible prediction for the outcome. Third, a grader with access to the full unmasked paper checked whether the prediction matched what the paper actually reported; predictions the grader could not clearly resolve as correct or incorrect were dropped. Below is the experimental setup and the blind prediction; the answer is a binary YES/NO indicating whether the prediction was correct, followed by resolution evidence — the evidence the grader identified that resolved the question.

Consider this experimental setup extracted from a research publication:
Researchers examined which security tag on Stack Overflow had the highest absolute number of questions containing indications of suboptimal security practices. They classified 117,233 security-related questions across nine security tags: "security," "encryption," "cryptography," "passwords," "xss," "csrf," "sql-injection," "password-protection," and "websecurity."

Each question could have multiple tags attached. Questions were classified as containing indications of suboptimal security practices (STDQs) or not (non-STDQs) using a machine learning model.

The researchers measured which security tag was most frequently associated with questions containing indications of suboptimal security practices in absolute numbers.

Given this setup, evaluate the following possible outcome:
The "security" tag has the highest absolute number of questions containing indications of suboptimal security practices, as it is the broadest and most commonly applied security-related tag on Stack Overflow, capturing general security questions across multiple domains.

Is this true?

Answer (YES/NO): YES